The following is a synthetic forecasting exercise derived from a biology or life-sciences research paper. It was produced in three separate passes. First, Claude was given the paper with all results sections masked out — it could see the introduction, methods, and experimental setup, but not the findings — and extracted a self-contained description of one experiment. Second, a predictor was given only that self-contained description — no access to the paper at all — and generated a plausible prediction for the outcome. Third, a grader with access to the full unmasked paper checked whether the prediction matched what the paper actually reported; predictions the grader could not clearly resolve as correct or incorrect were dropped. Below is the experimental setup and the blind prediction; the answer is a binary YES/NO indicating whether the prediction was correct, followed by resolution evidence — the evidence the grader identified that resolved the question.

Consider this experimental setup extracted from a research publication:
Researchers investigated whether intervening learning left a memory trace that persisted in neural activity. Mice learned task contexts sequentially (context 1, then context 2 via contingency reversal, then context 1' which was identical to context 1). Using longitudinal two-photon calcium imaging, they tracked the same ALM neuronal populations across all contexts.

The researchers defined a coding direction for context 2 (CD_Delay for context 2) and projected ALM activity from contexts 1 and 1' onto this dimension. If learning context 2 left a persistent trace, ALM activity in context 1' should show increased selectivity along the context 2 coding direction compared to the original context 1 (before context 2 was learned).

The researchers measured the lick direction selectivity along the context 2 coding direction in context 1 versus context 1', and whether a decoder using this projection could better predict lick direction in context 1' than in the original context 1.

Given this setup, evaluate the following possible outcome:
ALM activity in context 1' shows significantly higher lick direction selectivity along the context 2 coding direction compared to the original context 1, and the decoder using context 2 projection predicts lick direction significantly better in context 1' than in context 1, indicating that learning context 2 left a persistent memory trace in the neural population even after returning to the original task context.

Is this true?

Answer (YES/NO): YES